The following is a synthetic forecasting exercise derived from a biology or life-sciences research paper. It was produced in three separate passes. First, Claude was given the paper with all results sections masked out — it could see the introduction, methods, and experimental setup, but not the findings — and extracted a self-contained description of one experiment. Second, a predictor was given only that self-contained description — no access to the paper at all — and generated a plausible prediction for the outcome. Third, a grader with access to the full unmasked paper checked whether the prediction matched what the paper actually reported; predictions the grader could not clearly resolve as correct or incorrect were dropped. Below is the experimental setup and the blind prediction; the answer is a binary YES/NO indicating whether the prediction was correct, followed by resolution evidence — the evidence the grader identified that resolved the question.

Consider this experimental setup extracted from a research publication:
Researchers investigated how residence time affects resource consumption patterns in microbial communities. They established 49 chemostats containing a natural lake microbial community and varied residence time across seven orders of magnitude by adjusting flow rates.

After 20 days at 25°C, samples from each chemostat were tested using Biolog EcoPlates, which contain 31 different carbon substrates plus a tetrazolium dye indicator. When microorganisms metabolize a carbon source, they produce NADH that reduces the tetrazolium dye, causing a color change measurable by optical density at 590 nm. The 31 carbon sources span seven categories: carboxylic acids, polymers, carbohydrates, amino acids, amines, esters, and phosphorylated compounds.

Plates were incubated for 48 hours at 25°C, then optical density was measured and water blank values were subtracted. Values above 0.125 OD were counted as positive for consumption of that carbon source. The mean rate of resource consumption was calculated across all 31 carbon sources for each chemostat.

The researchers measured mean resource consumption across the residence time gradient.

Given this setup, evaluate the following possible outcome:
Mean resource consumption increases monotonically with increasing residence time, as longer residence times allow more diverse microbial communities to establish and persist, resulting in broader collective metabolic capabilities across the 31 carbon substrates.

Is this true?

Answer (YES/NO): NO